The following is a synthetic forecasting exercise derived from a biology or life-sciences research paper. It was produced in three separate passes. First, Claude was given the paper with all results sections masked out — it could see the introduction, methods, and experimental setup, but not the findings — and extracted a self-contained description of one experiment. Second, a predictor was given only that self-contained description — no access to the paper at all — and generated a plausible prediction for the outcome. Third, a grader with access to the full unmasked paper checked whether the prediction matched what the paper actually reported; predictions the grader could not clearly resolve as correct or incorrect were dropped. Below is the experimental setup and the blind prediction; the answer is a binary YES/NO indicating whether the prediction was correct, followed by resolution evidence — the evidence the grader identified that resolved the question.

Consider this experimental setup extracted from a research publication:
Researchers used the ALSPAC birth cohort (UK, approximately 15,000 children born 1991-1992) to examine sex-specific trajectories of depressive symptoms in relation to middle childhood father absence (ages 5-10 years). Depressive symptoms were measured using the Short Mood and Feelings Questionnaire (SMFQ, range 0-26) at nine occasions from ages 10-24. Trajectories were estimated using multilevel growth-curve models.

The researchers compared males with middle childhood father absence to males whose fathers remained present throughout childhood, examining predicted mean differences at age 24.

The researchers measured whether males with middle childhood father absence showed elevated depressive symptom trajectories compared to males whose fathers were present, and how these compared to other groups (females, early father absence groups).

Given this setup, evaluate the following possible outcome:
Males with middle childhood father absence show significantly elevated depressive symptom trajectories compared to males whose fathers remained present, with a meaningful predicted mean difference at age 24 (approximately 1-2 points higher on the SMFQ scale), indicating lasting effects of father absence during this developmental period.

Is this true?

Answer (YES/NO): NO